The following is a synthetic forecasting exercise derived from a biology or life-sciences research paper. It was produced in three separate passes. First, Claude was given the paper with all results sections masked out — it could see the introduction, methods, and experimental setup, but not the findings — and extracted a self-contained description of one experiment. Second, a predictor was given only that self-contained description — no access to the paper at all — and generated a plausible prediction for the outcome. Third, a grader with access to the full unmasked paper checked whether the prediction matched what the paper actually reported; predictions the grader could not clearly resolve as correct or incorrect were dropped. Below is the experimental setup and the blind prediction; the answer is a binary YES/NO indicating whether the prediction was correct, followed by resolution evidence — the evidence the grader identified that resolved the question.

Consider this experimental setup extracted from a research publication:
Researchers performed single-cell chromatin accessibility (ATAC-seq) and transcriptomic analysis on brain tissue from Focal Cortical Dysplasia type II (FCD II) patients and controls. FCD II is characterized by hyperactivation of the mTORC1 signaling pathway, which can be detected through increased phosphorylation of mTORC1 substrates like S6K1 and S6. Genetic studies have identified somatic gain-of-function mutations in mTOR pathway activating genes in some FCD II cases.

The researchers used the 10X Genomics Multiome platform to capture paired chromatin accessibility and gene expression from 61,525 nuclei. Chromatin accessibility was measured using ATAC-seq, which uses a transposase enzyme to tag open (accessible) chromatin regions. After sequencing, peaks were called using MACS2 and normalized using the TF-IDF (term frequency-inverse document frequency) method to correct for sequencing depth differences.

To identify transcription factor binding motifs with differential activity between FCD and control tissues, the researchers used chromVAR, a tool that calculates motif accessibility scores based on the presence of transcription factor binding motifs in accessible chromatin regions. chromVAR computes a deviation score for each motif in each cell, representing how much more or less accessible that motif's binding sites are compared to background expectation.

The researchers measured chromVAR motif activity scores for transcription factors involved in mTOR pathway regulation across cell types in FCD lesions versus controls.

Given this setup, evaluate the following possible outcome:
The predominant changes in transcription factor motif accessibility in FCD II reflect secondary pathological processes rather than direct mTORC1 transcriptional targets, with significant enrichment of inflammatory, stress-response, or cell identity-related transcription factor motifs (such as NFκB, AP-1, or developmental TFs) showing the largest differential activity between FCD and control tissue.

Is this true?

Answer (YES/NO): YES